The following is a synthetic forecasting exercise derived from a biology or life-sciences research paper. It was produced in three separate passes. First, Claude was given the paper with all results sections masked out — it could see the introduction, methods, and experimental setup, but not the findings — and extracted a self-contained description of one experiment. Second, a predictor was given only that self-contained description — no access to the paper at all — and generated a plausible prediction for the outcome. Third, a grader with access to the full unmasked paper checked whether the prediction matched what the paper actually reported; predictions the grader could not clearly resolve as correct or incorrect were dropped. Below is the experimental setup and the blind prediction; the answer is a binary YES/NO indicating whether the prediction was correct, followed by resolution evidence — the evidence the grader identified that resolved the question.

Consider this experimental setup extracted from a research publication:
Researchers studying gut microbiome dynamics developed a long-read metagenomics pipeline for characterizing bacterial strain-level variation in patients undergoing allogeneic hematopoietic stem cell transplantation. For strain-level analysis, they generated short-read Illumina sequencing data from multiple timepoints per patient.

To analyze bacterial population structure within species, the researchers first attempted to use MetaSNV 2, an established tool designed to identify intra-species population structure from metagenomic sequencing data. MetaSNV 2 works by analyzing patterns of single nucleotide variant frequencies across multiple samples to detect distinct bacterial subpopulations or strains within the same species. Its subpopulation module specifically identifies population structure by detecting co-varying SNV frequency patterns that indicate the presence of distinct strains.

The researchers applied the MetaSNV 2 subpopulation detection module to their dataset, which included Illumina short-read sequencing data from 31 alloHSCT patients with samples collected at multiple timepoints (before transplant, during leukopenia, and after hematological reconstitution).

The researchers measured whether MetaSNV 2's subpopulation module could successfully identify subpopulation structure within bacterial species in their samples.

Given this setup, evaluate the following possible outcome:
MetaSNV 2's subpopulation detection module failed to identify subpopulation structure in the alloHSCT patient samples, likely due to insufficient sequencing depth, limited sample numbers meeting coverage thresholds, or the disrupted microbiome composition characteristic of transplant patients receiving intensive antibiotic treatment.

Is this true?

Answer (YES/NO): YES